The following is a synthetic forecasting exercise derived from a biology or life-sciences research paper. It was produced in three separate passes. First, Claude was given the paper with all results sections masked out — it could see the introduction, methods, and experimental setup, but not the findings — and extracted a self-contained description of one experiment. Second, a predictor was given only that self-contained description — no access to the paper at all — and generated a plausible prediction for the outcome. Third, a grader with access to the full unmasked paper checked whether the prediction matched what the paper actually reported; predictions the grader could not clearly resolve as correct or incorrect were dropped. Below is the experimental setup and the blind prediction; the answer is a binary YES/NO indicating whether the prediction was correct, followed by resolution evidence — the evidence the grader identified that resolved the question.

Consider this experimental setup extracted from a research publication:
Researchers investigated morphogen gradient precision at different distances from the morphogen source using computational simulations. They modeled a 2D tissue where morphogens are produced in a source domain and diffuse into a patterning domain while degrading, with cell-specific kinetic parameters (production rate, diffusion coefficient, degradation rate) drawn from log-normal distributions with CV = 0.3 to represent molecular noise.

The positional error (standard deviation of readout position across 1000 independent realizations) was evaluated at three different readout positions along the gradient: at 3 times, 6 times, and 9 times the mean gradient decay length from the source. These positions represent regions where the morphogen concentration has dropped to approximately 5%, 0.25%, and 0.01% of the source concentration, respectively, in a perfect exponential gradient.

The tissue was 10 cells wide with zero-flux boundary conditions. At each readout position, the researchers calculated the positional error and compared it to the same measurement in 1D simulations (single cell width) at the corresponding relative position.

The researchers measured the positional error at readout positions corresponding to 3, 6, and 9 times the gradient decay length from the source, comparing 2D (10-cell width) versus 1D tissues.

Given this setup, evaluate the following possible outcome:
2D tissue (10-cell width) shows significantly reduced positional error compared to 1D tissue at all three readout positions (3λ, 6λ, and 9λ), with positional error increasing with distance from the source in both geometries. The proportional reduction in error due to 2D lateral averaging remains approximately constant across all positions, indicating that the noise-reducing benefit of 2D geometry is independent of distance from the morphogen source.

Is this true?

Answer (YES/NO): YES